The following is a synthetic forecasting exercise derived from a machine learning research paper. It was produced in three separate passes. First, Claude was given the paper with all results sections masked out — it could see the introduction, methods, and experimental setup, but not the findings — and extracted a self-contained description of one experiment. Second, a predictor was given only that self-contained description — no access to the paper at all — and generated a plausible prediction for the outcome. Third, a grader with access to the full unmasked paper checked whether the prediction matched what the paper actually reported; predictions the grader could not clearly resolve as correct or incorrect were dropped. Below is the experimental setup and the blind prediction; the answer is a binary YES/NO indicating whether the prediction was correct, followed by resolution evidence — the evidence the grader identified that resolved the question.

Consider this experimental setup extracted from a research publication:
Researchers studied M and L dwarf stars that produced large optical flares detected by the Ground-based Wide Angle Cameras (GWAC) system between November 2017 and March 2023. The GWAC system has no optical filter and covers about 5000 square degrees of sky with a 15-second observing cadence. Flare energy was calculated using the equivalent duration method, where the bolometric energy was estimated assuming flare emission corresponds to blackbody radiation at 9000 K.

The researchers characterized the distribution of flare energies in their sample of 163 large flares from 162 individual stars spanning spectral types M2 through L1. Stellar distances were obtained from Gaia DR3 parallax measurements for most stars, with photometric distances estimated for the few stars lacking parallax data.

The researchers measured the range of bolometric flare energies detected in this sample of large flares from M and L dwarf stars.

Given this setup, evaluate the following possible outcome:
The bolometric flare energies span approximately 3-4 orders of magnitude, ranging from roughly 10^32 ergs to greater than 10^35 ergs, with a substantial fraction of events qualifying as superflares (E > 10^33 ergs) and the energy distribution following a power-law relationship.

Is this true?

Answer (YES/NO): YES